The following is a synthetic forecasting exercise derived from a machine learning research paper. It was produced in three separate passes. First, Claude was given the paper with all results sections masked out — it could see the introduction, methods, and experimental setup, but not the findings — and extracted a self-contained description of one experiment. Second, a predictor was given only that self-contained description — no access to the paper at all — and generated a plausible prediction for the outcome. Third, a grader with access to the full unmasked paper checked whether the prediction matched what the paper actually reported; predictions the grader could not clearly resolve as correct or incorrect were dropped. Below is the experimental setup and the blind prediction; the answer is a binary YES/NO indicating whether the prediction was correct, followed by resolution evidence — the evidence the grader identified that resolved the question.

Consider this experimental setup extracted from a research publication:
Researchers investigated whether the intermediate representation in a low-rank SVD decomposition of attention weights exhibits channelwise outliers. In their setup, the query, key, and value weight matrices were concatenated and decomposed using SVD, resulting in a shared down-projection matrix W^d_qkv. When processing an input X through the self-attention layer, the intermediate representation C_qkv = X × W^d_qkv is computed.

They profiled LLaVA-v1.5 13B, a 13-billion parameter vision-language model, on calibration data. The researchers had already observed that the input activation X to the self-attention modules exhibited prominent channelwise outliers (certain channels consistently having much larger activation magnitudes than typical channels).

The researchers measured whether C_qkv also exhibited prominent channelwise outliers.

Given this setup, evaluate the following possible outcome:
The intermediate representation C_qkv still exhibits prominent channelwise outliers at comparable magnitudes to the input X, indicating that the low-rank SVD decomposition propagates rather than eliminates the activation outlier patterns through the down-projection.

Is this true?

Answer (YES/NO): YES